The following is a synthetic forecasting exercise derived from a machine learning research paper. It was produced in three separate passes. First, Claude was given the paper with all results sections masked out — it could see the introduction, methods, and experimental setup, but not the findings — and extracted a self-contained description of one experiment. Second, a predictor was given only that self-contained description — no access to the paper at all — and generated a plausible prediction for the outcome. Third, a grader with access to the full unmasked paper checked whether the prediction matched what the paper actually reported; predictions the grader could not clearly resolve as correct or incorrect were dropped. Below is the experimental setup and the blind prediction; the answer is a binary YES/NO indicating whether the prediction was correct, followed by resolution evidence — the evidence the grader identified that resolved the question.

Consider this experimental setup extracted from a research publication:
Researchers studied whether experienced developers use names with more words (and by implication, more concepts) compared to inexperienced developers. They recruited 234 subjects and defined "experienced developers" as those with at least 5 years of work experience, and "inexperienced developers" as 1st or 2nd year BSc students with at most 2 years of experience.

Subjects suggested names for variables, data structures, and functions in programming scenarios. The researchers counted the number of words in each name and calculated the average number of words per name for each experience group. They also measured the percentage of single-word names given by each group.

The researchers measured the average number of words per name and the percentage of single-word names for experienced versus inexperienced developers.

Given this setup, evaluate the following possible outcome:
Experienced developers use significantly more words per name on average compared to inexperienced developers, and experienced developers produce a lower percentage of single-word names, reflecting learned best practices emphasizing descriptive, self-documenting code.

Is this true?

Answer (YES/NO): YES